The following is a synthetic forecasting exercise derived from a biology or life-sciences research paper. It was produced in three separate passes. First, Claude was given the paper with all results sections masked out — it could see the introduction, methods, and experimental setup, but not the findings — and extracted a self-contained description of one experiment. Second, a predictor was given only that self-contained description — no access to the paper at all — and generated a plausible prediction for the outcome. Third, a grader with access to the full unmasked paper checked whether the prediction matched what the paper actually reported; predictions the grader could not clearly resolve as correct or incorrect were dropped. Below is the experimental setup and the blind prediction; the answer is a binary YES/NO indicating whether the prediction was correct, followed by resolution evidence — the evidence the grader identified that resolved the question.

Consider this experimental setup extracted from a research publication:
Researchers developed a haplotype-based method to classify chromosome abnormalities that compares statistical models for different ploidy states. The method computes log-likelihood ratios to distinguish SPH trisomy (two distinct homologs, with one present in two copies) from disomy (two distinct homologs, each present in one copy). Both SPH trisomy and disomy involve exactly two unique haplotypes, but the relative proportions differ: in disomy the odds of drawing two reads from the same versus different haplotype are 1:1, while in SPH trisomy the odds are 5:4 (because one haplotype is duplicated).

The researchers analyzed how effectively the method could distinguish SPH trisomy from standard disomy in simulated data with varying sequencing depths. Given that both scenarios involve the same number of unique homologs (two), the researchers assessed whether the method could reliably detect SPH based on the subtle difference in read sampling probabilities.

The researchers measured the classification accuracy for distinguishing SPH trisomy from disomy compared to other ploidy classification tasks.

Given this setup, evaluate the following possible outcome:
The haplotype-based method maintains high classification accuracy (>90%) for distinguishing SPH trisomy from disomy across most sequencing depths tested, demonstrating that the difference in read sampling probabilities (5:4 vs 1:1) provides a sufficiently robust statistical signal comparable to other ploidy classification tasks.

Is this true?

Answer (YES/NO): NO